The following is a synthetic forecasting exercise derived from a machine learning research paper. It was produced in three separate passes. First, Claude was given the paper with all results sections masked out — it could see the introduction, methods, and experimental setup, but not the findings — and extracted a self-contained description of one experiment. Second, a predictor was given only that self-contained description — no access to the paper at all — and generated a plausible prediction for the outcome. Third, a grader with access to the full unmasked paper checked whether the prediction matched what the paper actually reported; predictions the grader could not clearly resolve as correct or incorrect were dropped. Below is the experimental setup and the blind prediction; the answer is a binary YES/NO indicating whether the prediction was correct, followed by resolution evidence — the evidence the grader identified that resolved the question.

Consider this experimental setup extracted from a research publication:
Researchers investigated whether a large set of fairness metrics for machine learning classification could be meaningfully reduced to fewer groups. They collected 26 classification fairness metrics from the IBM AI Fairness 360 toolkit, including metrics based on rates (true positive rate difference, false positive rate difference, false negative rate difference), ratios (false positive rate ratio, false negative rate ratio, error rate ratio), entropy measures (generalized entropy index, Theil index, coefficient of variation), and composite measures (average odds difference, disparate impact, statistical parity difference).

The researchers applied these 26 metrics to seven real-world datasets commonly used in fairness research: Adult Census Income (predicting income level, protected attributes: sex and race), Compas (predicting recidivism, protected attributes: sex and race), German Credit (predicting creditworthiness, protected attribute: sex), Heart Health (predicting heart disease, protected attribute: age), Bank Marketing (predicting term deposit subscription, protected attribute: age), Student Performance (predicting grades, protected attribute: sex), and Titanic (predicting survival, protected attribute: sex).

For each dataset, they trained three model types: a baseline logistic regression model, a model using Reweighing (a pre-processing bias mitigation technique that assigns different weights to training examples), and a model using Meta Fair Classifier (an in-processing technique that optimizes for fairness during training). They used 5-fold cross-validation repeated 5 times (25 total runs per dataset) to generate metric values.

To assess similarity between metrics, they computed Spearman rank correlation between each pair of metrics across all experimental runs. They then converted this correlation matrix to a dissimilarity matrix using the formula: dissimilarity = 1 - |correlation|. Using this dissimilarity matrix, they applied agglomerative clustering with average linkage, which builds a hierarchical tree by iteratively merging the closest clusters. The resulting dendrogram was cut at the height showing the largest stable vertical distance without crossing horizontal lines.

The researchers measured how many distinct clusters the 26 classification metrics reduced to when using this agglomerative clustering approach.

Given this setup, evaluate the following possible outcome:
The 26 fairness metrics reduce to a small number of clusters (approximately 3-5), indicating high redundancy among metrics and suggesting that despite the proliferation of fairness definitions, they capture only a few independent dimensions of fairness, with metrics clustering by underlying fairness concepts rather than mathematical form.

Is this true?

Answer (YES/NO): NO